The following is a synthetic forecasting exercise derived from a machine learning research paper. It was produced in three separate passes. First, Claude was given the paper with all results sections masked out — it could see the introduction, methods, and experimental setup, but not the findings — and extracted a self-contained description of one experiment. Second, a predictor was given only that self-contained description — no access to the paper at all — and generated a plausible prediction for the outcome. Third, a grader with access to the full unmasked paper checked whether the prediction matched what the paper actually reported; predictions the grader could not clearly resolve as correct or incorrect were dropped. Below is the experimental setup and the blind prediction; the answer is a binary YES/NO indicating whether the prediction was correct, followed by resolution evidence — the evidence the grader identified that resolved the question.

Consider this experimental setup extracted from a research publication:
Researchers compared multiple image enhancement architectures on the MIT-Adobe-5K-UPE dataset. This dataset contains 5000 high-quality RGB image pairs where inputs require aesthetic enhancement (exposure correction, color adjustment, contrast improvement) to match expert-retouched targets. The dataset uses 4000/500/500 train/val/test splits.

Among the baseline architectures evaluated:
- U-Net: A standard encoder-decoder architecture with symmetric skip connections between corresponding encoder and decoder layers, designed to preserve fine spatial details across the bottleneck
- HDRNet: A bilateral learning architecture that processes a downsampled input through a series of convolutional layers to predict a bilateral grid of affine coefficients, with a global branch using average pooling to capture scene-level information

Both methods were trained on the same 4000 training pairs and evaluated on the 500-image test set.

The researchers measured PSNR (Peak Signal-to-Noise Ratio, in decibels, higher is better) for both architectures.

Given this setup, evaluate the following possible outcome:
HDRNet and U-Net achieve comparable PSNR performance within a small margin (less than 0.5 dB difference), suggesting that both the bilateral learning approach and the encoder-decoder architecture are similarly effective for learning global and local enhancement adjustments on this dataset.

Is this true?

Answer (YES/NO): YES